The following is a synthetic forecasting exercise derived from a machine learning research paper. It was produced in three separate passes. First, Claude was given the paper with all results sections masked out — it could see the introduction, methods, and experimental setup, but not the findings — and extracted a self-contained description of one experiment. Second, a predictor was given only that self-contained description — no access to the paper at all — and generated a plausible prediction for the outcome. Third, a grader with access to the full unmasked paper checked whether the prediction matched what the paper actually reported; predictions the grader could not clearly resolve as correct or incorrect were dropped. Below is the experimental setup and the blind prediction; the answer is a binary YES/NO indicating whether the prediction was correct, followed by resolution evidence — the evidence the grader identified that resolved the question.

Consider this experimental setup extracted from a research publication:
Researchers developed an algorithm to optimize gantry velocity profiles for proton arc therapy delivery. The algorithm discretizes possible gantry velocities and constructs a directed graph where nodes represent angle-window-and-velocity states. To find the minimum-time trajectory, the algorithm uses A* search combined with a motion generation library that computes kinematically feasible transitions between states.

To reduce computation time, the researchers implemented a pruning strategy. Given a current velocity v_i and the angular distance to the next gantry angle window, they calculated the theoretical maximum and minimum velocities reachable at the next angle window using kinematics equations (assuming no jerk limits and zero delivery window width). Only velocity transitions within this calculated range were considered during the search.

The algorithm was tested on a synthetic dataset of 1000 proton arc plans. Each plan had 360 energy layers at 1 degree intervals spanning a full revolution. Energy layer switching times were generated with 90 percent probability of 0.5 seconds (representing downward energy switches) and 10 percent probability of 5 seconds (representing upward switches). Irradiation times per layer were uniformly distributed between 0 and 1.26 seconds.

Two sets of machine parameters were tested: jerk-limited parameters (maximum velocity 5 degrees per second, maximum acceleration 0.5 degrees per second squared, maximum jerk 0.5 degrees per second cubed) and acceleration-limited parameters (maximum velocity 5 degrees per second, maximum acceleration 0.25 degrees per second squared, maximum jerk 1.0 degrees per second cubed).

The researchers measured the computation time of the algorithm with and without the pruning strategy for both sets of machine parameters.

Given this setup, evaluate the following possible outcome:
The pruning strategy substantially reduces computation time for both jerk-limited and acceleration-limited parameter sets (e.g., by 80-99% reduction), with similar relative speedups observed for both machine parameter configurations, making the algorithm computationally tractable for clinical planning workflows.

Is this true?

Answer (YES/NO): NO